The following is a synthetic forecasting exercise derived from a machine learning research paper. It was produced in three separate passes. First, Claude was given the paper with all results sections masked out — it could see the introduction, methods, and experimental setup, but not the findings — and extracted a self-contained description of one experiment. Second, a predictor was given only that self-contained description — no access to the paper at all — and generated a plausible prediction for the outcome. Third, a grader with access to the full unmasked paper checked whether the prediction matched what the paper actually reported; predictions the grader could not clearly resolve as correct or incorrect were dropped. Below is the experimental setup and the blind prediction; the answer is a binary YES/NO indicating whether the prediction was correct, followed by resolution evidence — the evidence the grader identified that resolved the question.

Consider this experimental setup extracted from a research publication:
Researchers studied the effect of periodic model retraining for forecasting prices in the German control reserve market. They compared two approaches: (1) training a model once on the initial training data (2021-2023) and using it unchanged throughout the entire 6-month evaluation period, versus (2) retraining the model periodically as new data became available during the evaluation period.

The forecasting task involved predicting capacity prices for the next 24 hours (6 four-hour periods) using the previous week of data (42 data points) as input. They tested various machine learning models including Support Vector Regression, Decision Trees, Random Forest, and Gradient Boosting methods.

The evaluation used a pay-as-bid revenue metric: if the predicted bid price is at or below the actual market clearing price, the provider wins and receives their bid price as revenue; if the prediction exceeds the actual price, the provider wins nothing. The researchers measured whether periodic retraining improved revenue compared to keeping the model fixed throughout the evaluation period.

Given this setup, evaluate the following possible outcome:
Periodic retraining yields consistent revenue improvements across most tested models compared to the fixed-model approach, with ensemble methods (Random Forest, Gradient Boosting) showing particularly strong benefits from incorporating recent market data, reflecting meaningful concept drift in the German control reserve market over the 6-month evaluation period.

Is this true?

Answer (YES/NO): NO